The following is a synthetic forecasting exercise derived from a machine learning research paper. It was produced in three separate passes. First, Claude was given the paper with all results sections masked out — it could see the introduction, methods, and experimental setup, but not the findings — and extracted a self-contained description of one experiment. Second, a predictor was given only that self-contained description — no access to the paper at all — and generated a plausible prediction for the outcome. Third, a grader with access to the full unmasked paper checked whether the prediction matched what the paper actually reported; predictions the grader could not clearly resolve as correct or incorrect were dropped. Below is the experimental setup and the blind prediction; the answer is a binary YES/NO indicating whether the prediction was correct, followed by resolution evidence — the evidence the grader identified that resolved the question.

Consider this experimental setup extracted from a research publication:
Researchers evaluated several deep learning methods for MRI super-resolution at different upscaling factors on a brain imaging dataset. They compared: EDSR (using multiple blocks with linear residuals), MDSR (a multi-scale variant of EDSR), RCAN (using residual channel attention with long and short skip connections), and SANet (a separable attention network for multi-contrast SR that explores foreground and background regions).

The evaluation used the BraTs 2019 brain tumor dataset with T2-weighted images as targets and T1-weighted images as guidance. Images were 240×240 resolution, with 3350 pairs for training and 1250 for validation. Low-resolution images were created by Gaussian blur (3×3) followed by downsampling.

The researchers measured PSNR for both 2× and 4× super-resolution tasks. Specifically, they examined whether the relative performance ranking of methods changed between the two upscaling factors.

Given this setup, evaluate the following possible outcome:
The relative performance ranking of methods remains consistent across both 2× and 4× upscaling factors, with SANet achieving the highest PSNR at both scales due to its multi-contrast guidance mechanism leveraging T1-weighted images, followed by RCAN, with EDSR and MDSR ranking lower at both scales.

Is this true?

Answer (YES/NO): YES